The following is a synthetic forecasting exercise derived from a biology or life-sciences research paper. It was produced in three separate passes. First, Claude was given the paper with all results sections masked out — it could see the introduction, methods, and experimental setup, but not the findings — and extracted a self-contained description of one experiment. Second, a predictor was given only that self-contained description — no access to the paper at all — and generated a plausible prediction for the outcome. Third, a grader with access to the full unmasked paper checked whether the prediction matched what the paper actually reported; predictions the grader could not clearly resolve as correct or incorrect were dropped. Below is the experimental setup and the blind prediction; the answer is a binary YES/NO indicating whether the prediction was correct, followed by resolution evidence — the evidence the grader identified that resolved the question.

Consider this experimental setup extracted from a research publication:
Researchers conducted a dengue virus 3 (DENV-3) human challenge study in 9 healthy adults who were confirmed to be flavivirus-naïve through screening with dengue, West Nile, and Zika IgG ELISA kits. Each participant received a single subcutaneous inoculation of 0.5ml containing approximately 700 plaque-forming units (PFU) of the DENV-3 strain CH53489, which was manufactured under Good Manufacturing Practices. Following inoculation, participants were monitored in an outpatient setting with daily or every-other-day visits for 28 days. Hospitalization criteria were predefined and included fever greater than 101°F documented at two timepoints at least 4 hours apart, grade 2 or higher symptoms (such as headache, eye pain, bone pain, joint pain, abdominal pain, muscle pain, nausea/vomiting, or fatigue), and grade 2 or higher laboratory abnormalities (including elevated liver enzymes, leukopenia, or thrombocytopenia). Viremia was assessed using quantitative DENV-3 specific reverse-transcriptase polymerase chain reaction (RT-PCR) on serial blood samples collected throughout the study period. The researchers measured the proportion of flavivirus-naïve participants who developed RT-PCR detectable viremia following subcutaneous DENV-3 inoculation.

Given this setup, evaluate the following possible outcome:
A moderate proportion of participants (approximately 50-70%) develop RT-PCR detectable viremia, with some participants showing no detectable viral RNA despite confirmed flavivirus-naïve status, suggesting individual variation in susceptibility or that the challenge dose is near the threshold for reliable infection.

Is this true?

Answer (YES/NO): NO